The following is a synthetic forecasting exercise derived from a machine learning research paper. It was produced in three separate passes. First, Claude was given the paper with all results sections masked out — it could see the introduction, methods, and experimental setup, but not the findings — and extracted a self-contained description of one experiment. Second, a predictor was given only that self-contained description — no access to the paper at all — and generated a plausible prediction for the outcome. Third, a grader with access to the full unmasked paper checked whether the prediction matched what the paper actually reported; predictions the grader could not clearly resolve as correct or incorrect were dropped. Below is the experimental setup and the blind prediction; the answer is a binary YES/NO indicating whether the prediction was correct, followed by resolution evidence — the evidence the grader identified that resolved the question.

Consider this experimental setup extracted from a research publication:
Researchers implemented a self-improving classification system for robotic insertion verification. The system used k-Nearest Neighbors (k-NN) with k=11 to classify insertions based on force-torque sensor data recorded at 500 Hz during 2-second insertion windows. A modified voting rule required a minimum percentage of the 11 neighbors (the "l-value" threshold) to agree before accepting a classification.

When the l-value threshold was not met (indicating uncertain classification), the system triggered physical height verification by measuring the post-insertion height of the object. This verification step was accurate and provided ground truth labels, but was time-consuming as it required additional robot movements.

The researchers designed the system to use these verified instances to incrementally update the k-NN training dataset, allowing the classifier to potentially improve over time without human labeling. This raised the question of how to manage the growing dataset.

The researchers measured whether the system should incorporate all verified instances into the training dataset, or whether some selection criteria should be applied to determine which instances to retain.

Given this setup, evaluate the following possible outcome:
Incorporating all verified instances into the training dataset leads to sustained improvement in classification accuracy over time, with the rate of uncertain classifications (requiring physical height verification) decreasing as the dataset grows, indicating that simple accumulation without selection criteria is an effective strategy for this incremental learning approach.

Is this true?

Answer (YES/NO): YES